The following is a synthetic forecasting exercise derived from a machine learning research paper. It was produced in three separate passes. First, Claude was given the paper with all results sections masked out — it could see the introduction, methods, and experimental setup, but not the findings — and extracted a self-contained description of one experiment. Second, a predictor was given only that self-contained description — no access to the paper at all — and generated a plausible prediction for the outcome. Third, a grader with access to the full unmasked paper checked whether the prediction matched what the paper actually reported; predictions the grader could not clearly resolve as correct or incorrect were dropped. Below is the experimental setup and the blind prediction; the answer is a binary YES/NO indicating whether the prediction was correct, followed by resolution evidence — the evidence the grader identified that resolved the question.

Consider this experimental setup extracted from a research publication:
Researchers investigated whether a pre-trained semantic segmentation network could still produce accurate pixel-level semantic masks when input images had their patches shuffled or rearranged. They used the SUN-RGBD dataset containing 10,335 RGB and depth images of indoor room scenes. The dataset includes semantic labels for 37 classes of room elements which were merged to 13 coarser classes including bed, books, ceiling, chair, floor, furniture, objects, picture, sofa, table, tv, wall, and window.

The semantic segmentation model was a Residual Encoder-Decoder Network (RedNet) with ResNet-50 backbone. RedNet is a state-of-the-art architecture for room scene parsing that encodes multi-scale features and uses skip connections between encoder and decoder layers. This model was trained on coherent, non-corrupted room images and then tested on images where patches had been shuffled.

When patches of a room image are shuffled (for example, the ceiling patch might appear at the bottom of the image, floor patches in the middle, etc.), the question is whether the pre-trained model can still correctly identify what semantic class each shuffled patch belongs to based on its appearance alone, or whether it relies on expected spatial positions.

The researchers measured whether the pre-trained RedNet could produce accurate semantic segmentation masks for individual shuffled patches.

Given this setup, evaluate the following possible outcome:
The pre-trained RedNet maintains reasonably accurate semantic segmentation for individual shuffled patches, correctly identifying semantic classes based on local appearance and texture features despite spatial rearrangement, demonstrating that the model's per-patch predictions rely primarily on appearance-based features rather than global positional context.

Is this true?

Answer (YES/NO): YES